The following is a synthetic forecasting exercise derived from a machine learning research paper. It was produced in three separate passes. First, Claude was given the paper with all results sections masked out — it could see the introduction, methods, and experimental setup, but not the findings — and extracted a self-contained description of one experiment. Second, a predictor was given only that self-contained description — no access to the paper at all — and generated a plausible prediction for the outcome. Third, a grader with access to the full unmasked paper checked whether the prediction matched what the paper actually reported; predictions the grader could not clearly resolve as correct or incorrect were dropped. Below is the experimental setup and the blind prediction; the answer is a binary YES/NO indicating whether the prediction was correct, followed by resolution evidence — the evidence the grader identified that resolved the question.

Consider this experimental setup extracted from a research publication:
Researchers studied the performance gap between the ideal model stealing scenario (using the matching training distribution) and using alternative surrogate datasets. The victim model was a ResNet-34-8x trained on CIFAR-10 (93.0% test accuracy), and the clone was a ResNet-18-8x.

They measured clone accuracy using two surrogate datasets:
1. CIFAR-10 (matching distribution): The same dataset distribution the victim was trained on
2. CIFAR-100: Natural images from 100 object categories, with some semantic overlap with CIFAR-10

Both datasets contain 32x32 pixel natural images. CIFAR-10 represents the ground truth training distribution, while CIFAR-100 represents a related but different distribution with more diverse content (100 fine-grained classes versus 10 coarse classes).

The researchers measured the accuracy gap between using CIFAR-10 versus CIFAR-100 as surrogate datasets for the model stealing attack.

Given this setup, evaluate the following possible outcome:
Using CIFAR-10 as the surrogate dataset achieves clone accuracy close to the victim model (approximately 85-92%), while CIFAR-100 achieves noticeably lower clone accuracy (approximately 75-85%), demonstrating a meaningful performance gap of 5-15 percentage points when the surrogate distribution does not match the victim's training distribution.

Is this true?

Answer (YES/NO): NO